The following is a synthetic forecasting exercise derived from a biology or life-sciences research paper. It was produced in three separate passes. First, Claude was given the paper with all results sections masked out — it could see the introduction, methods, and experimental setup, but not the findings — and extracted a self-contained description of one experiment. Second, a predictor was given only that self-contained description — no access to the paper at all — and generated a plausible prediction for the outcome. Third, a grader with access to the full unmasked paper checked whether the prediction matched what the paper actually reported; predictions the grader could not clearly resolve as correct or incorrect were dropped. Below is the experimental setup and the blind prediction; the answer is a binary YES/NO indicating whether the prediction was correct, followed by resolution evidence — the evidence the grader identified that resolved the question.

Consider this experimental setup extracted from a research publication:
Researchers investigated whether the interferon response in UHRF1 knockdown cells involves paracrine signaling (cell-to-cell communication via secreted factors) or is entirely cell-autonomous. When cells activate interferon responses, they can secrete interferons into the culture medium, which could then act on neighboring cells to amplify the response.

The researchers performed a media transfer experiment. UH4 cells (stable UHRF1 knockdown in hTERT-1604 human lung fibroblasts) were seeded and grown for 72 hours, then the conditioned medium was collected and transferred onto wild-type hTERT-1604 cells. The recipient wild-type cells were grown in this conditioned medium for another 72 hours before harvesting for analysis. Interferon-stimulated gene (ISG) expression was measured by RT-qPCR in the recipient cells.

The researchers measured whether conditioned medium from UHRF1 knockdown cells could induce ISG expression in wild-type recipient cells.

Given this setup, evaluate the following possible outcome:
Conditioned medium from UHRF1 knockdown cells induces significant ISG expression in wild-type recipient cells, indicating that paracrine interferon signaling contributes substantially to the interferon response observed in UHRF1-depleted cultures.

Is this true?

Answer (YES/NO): YES